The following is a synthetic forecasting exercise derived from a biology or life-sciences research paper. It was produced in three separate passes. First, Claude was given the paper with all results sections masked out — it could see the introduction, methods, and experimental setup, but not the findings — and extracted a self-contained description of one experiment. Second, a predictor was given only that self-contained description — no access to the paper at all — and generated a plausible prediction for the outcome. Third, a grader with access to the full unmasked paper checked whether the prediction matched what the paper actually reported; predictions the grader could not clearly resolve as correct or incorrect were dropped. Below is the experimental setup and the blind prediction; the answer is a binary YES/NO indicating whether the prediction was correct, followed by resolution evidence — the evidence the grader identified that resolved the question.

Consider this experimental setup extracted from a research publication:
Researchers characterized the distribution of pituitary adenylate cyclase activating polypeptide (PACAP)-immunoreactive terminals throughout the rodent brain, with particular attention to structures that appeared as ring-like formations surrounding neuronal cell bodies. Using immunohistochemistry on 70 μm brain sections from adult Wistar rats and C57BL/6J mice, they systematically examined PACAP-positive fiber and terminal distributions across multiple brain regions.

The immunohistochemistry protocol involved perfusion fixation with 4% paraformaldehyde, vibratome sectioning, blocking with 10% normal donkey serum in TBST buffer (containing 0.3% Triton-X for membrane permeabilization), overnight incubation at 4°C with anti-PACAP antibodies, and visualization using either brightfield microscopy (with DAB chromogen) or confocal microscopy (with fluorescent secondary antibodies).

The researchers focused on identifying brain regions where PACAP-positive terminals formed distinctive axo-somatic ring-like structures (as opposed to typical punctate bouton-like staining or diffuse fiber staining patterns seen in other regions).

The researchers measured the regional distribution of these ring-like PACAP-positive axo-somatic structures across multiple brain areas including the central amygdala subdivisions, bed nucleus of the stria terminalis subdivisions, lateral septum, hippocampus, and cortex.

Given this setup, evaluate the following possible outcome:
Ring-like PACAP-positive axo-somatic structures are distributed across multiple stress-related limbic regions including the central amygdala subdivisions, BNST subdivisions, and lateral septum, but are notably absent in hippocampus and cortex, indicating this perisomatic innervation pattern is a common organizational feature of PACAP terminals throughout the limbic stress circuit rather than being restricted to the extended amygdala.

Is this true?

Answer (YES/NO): NO